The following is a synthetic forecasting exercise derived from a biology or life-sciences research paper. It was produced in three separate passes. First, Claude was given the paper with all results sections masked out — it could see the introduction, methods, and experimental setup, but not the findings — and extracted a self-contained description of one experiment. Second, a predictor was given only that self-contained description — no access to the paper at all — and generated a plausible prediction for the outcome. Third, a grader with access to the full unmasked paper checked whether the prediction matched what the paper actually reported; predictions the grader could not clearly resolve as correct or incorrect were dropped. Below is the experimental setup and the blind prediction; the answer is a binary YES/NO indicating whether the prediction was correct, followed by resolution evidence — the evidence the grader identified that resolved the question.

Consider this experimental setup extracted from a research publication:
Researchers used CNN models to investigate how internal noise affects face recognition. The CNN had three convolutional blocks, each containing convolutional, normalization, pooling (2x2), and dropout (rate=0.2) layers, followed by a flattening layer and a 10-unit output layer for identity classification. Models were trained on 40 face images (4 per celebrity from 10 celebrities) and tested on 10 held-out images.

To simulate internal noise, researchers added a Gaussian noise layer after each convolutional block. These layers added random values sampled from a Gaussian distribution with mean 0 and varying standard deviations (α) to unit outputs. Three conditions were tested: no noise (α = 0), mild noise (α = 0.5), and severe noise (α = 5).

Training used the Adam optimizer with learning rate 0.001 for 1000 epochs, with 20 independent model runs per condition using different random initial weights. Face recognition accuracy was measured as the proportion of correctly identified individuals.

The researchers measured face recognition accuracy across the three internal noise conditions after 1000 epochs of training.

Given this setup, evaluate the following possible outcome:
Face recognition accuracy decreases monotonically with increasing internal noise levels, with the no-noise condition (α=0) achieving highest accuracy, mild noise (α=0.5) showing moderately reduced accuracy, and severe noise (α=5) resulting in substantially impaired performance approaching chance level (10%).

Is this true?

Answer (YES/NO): NO